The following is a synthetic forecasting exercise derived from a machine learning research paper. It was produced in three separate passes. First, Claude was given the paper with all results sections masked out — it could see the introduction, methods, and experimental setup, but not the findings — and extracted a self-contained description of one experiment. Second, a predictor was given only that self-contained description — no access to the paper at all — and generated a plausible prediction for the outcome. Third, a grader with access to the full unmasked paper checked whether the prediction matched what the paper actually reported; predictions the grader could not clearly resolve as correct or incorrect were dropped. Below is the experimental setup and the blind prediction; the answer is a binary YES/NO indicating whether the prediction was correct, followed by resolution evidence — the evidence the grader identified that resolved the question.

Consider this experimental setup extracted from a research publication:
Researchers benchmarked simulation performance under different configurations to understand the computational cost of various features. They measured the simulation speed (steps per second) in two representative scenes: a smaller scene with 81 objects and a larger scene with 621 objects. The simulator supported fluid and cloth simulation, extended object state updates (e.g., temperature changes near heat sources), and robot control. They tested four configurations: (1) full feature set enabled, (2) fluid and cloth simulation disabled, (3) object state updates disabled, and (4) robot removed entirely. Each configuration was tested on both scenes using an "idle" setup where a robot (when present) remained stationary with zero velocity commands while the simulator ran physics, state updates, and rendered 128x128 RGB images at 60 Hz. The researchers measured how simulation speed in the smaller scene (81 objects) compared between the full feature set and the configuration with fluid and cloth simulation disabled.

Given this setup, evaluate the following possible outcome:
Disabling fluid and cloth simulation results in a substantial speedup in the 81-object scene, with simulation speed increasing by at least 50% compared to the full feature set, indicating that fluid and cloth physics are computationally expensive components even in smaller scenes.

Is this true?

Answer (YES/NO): YES